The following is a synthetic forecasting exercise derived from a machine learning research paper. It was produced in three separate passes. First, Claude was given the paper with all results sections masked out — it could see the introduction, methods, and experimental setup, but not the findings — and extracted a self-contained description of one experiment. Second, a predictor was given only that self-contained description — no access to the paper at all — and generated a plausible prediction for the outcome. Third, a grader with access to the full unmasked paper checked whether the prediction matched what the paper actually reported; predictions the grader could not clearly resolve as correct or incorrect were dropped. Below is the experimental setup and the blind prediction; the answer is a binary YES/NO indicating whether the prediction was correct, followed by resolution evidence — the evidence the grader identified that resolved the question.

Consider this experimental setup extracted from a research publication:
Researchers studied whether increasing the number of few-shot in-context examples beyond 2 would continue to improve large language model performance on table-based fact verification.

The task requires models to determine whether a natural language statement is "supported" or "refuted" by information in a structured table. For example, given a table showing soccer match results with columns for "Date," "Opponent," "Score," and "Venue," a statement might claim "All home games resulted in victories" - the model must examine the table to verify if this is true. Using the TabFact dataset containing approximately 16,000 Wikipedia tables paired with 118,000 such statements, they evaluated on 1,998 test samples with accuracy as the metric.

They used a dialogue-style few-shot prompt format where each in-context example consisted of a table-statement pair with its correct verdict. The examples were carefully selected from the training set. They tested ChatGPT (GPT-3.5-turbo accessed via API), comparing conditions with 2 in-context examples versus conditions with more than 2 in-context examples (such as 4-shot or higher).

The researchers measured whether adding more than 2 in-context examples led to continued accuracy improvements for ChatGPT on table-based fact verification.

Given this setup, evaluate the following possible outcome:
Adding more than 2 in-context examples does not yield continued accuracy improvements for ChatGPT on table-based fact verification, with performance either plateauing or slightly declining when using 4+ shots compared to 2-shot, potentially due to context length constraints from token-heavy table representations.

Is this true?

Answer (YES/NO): YES